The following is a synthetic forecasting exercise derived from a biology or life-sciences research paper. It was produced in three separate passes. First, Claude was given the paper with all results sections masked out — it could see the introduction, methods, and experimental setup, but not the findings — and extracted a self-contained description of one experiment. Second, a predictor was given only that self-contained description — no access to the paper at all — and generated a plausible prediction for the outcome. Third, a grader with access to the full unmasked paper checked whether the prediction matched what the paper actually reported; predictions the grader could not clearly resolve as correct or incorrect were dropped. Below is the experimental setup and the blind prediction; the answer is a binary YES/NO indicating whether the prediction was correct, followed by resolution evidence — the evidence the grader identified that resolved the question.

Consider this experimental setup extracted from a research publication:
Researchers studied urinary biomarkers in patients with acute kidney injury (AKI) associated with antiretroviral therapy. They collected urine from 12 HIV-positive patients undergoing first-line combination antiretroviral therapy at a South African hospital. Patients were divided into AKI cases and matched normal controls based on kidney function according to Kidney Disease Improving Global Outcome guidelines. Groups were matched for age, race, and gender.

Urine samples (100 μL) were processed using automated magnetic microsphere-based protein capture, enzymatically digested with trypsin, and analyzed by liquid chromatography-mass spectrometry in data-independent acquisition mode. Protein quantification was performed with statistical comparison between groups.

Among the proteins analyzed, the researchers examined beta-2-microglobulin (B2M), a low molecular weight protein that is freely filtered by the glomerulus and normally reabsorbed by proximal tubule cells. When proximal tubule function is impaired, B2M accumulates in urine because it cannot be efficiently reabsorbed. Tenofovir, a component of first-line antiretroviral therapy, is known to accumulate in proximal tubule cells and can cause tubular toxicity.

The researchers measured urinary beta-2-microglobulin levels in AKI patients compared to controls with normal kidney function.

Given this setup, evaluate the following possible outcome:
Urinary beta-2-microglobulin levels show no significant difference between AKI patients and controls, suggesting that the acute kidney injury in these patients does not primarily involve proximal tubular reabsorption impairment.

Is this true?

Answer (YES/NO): NO